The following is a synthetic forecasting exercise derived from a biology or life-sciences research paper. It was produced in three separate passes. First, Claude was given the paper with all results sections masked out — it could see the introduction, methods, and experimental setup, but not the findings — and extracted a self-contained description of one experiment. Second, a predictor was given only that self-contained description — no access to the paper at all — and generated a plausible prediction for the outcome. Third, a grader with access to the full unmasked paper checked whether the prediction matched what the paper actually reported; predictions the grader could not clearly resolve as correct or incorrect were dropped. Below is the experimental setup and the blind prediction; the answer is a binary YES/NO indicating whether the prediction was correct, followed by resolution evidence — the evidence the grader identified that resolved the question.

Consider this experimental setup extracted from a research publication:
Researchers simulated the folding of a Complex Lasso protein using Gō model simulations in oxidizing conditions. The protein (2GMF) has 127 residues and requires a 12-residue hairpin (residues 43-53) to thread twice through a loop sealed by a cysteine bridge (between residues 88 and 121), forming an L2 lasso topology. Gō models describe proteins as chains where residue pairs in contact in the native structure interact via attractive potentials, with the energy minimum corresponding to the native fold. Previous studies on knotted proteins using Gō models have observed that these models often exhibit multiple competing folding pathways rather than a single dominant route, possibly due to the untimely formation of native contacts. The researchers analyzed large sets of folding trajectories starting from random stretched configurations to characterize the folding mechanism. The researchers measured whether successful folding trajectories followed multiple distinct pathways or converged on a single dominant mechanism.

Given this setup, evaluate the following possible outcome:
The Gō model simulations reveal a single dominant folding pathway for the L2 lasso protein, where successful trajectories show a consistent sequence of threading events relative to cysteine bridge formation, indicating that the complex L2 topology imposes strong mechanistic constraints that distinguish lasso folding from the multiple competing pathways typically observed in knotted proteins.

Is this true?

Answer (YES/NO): NO